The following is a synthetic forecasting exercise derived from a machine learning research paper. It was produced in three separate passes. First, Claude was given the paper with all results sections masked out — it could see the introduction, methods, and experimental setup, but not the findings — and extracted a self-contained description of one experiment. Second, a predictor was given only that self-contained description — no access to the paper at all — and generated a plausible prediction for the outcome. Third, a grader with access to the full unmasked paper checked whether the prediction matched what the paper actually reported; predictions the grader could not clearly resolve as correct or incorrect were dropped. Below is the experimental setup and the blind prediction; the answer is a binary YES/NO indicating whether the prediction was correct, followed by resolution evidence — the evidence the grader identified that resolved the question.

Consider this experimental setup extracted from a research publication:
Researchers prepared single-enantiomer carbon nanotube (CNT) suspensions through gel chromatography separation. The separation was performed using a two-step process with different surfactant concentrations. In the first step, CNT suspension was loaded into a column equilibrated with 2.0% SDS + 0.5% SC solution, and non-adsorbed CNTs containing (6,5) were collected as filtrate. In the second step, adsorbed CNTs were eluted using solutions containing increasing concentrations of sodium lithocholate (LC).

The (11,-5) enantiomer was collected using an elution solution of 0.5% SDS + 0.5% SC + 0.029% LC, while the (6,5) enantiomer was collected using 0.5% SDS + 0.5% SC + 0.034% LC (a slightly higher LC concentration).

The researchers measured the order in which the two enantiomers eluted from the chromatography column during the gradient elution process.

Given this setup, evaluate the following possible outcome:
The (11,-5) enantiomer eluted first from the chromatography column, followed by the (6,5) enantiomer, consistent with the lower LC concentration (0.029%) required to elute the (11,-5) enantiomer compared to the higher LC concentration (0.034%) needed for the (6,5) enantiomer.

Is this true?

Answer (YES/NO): YES